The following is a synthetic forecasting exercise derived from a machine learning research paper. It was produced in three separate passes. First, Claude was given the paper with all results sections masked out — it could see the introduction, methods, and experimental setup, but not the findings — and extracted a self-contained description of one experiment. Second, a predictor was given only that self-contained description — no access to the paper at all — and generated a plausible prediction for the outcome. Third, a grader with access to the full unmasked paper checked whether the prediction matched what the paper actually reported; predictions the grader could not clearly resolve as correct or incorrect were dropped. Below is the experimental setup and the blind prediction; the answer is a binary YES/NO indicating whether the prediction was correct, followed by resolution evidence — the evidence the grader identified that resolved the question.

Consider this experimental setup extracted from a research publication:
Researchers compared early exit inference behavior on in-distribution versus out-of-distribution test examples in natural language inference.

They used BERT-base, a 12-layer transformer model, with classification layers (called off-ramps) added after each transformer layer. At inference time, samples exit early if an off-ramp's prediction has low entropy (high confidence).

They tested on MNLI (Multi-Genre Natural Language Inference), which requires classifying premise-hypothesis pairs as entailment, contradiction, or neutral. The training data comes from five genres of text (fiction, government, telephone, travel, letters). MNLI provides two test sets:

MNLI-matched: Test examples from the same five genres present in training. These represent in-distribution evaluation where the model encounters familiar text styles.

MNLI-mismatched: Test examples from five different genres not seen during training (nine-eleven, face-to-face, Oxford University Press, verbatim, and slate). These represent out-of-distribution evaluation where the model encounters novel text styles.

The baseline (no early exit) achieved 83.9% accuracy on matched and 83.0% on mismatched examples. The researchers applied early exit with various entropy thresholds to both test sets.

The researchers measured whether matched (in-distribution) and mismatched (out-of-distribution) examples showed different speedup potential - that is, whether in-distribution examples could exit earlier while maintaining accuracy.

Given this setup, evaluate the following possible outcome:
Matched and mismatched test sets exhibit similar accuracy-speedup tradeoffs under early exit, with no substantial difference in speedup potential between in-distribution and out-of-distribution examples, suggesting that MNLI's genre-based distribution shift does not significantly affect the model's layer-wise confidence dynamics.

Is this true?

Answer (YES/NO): YES